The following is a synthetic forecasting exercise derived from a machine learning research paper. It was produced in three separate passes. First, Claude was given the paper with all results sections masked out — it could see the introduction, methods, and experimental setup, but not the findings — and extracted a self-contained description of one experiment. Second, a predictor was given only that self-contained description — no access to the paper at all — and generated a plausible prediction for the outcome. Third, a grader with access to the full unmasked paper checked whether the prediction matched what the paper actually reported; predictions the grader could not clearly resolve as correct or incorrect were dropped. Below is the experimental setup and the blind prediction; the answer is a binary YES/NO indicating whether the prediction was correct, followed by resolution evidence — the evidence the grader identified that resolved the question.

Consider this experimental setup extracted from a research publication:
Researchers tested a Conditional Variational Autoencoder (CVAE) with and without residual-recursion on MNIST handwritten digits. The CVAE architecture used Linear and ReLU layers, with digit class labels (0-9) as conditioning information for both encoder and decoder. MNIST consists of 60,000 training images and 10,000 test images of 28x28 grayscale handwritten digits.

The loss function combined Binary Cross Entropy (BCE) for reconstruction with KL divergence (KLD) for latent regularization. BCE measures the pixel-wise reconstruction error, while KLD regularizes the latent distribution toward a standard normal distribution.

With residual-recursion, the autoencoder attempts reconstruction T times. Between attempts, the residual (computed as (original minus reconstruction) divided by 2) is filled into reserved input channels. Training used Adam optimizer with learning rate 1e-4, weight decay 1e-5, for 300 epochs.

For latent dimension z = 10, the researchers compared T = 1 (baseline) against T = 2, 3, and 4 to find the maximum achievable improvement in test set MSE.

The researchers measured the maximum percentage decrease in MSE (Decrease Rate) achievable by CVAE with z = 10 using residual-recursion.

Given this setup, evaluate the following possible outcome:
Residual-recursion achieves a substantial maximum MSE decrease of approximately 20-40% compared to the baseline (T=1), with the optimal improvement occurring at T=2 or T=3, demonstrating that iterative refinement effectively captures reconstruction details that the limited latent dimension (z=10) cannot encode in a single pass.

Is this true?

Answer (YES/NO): NO